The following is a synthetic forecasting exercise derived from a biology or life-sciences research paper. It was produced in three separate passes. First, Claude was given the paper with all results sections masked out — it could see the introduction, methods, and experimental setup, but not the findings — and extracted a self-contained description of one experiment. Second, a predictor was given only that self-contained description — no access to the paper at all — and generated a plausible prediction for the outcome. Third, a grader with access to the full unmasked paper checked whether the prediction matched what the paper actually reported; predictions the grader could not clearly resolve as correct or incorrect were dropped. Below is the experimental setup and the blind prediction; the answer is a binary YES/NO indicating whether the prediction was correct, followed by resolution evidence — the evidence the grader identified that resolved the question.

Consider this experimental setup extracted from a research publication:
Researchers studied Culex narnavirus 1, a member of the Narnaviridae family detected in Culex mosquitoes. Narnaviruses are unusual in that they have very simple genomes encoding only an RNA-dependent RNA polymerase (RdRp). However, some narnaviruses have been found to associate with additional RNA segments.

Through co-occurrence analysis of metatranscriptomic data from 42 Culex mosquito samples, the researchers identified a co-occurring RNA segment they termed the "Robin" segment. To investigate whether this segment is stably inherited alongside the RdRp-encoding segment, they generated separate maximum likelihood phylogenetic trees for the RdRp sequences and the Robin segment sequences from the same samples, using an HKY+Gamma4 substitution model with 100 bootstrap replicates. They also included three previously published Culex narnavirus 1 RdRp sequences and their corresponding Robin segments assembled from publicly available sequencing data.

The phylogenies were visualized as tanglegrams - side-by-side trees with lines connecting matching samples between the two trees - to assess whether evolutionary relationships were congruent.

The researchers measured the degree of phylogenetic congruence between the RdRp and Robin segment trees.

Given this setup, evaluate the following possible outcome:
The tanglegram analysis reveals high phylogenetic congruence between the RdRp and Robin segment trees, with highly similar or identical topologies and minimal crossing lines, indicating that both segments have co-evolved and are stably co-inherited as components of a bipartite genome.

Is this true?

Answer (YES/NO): YES